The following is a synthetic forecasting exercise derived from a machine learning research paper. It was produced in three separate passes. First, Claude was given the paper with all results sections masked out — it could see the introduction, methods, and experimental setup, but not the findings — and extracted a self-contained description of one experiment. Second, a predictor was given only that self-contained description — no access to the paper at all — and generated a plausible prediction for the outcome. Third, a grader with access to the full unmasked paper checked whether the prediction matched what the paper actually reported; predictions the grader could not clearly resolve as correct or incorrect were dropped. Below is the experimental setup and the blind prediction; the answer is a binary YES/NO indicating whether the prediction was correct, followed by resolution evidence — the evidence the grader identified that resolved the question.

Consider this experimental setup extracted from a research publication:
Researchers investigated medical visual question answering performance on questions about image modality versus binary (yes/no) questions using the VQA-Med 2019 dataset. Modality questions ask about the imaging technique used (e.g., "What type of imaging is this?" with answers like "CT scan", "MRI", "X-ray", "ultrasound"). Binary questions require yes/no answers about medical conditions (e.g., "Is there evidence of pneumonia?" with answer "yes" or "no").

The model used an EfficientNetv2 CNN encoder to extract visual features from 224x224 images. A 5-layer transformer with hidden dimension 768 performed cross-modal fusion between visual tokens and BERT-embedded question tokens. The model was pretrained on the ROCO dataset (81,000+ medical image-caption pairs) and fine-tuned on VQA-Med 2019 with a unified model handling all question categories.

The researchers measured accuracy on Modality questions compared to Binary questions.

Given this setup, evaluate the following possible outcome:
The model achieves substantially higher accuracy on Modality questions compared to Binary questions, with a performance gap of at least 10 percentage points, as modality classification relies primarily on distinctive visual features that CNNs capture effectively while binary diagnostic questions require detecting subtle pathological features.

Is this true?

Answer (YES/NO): NO